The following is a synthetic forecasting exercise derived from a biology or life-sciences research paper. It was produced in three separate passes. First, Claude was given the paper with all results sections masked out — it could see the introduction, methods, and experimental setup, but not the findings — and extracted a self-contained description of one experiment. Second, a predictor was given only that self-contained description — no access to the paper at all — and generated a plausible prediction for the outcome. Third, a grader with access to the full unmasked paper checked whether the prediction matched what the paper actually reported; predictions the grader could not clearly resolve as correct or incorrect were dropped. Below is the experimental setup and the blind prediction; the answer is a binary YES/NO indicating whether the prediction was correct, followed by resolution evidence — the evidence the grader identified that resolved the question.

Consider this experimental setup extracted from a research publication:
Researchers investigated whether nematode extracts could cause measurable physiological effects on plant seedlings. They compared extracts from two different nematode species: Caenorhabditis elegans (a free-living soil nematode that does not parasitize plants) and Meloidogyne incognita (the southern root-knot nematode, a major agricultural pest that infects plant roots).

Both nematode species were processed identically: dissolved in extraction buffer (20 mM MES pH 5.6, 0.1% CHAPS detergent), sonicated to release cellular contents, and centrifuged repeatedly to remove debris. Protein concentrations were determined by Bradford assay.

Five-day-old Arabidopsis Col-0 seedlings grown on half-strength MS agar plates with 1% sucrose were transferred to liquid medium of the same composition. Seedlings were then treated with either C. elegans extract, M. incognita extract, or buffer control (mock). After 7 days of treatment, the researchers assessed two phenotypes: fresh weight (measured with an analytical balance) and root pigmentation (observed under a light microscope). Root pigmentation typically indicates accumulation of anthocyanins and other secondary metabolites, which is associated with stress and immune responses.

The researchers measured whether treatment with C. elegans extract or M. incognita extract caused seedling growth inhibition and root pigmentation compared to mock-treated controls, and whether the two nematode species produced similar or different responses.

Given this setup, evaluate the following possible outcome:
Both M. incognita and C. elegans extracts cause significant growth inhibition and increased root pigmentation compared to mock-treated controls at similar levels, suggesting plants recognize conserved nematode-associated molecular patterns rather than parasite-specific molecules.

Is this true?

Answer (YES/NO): YES